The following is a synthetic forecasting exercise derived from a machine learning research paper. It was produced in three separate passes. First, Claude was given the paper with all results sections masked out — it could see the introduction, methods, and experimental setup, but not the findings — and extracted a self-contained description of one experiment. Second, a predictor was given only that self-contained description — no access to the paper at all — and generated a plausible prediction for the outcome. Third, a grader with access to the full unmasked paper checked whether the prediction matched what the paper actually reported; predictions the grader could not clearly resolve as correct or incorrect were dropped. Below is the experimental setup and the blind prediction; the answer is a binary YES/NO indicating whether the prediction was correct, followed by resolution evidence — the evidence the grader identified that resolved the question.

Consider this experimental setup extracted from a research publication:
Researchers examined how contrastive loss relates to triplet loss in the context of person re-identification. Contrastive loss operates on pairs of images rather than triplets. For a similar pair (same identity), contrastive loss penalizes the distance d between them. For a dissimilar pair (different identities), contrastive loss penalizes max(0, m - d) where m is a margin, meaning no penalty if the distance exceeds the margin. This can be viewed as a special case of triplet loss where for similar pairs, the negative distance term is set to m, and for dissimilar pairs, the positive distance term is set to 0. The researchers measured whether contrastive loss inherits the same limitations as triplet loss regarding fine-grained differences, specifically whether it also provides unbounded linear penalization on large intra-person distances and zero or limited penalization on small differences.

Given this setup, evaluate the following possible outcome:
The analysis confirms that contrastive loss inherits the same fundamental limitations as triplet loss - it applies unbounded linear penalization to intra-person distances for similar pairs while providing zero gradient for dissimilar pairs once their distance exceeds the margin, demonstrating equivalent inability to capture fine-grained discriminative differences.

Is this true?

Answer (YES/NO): YES